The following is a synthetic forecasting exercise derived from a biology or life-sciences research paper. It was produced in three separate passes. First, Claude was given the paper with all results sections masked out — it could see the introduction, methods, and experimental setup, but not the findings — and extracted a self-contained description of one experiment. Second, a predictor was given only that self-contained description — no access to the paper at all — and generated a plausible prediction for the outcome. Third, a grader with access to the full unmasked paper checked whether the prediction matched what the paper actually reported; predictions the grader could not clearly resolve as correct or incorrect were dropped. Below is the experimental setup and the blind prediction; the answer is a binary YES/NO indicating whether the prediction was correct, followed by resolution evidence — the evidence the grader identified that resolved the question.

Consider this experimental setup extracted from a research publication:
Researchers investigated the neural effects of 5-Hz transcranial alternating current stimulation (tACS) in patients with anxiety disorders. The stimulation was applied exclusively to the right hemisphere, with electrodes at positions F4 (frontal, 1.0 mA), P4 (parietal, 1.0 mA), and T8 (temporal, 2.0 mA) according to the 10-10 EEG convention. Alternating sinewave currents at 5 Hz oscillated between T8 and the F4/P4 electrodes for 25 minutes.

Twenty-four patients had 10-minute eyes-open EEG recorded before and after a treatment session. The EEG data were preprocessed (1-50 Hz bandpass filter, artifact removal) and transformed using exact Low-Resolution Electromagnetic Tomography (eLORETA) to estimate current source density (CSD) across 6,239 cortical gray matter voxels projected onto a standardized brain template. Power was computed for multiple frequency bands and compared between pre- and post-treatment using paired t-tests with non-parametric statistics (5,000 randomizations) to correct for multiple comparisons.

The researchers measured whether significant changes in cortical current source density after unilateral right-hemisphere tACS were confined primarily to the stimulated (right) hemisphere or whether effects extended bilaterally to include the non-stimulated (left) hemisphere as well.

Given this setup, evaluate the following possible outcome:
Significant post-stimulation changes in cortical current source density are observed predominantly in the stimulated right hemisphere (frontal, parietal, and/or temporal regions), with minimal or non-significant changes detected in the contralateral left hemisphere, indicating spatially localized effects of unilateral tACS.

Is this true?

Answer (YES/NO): NO